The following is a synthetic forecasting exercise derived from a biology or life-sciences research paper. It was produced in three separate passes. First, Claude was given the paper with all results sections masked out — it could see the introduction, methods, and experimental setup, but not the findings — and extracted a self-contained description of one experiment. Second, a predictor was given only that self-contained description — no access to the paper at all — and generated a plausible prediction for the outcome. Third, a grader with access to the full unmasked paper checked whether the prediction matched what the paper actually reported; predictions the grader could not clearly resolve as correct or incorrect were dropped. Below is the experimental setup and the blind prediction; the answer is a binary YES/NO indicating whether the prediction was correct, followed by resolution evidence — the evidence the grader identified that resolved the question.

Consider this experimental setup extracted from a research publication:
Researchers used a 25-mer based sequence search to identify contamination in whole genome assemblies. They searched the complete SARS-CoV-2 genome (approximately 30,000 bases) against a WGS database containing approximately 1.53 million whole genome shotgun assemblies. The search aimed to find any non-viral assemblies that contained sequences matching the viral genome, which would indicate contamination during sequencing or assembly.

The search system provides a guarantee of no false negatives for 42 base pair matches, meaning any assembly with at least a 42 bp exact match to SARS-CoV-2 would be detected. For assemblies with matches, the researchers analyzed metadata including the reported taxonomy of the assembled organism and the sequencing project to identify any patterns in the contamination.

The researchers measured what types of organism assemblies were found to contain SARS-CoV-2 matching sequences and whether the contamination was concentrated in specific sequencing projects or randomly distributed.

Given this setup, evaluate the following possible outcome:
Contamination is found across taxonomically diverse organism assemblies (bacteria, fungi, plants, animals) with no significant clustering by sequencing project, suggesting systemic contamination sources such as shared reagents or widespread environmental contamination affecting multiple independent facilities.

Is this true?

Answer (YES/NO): NO